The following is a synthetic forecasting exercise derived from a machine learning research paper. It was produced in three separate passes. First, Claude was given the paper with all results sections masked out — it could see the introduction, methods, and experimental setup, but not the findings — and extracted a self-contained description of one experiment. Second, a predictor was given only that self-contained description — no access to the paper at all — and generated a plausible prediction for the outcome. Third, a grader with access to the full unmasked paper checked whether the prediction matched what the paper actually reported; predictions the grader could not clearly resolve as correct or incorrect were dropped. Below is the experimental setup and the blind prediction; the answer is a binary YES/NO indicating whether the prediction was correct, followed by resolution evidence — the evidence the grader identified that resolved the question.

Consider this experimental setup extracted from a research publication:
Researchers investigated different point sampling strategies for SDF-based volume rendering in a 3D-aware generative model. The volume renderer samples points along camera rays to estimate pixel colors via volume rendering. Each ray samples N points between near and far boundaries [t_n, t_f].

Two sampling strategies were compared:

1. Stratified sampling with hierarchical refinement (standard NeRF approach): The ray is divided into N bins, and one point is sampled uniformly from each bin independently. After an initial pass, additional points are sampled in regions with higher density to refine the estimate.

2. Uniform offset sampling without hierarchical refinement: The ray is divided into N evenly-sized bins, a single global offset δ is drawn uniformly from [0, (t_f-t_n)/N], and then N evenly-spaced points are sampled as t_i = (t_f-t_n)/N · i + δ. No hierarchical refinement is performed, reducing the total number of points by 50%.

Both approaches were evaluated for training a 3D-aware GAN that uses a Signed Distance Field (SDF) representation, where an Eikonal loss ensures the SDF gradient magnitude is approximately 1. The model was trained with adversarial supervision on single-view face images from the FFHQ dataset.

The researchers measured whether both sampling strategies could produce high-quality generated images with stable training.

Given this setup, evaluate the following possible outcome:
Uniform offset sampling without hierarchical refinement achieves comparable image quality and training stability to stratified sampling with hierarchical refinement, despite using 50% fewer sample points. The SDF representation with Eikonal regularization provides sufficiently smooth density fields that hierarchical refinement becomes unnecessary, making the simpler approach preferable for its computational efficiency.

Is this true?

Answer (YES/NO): YES